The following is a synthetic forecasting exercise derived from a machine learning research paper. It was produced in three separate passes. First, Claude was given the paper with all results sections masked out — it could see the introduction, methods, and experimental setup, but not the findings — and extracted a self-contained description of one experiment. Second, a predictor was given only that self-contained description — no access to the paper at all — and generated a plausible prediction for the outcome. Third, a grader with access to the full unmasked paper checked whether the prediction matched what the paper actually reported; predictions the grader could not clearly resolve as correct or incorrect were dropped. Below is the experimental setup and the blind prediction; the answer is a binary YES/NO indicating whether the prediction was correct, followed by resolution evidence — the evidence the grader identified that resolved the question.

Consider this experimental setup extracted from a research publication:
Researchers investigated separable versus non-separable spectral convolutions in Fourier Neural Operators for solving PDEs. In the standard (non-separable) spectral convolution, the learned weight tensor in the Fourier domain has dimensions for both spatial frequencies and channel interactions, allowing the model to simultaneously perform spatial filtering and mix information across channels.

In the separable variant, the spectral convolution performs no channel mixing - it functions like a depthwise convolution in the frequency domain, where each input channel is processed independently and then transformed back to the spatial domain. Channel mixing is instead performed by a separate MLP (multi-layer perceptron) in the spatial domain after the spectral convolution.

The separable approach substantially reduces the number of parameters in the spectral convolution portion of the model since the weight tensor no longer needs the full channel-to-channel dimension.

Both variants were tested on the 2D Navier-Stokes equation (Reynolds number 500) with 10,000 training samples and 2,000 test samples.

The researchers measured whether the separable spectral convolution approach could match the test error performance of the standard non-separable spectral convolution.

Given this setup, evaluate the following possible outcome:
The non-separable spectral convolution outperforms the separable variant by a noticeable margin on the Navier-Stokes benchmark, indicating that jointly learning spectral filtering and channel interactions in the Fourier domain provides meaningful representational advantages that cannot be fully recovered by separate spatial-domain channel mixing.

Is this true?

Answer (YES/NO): NO